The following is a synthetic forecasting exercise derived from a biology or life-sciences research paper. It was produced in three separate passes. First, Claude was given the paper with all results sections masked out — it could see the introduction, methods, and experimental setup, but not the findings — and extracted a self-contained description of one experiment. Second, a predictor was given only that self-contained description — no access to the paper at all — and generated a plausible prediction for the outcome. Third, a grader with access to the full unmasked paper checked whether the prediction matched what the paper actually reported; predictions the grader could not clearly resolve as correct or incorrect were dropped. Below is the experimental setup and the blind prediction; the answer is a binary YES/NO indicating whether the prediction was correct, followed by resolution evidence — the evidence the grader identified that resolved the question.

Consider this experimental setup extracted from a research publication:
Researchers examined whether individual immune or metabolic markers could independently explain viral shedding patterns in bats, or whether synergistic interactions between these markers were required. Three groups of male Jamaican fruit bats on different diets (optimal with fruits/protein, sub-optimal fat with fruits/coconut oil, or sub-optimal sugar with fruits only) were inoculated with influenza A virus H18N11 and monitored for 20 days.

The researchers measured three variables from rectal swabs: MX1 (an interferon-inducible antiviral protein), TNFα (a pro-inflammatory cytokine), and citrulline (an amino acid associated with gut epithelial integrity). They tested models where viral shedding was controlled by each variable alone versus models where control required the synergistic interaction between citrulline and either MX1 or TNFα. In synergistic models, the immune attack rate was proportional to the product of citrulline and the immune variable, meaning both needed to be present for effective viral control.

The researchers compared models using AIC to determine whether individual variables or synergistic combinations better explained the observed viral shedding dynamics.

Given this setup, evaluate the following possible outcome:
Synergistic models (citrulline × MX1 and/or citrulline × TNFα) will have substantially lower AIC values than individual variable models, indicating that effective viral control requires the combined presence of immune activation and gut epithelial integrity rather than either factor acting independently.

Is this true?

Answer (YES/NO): YES